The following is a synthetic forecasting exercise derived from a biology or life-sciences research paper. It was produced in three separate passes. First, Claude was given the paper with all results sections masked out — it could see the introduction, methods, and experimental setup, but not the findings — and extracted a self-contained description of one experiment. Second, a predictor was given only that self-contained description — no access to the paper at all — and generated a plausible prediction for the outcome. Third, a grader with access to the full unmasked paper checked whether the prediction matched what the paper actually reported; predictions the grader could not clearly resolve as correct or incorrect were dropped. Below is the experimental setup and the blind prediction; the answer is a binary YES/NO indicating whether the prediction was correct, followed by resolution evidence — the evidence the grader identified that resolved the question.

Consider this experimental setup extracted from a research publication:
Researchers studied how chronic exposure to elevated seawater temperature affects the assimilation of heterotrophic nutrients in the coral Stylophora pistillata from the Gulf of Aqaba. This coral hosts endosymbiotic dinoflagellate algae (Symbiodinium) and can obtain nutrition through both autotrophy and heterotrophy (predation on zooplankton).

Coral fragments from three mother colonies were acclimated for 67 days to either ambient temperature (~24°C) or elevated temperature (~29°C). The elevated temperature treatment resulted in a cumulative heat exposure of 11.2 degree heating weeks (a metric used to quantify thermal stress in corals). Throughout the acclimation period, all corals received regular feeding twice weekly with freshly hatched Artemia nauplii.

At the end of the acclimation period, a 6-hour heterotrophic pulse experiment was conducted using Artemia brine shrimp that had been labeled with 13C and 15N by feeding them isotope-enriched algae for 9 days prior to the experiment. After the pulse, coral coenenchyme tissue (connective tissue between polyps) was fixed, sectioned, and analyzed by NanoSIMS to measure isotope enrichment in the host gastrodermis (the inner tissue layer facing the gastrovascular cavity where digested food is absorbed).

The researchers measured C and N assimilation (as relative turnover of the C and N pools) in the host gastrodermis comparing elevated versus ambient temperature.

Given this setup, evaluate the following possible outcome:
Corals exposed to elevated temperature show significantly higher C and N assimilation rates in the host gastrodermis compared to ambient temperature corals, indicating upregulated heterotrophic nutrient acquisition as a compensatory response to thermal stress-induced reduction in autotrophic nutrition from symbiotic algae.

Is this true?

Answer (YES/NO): NO